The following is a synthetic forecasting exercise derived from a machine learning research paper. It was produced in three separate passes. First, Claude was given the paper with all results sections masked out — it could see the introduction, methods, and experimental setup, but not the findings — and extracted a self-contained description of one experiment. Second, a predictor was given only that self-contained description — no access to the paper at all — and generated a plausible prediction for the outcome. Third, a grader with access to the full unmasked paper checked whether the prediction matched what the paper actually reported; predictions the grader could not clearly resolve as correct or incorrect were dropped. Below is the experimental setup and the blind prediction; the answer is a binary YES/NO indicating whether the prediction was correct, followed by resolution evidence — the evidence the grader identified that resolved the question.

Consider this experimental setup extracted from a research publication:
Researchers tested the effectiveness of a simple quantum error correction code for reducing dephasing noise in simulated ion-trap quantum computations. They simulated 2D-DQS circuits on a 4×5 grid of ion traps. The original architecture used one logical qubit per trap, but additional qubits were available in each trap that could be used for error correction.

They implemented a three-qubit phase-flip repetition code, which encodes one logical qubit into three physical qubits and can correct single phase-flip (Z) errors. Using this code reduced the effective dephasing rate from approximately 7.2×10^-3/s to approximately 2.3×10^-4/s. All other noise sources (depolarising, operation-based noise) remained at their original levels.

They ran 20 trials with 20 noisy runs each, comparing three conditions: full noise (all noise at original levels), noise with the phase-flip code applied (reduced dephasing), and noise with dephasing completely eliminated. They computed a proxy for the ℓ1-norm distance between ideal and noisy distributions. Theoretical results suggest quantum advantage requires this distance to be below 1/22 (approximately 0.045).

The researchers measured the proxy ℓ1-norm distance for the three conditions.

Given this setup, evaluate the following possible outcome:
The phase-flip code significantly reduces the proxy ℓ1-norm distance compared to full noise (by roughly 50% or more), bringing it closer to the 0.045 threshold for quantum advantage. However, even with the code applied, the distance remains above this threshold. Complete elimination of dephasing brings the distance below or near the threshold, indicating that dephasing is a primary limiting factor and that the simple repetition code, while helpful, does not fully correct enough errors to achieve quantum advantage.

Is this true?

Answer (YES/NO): NO